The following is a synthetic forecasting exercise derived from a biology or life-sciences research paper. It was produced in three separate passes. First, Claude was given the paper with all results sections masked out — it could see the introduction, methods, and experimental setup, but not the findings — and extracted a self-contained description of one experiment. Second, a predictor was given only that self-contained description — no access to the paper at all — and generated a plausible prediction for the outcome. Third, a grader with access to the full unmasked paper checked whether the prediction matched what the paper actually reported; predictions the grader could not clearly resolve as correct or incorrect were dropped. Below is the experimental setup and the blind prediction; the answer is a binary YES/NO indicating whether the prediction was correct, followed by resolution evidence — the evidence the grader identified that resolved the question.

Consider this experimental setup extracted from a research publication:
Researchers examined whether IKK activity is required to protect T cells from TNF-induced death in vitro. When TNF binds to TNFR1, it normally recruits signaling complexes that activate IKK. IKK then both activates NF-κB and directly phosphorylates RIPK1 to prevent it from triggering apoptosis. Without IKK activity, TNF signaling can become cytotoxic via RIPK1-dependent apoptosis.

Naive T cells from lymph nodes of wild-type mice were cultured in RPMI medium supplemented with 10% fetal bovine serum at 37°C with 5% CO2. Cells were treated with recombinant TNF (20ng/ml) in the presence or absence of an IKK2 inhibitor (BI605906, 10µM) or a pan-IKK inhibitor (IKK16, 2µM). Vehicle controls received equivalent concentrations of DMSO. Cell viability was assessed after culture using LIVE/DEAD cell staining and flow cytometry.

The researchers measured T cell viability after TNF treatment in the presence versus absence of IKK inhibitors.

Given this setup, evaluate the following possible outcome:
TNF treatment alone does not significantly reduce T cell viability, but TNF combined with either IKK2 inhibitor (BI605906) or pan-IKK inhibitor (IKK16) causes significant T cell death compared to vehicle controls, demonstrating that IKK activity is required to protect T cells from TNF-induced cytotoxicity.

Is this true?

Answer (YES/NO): YES